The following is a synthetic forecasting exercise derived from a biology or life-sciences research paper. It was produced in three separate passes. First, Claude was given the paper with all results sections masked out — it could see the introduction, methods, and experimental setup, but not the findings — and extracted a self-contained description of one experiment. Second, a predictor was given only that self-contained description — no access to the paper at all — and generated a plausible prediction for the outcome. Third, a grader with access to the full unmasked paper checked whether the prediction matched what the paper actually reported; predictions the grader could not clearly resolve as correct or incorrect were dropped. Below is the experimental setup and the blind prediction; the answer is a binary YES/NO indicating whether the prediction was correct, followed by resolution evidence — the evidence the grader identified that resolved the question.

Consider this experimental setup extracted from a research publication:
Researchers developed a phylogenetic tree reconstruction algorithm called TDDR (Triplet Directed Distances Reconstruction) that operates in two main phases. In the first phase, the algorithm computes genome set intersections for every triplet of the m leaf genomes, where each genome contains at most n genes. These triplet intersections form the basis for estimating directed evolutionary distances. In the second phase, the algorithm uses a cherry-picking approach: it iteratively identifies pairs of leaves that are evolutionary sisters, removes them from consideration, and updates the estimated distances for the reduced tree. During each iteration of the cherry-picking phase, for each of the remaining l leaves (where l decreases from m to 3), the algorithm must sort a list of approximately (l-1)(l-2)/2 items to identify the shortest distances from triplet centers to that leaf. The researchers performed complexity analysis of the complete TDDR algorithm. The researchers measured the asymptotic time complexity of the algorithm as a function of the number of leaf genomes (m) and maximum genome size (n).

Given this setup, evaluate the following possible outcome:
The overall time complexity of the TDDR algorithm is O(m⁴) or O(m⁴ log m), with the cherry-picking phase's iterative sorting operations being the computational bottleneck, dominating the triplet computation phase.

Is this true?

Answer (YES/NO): NO